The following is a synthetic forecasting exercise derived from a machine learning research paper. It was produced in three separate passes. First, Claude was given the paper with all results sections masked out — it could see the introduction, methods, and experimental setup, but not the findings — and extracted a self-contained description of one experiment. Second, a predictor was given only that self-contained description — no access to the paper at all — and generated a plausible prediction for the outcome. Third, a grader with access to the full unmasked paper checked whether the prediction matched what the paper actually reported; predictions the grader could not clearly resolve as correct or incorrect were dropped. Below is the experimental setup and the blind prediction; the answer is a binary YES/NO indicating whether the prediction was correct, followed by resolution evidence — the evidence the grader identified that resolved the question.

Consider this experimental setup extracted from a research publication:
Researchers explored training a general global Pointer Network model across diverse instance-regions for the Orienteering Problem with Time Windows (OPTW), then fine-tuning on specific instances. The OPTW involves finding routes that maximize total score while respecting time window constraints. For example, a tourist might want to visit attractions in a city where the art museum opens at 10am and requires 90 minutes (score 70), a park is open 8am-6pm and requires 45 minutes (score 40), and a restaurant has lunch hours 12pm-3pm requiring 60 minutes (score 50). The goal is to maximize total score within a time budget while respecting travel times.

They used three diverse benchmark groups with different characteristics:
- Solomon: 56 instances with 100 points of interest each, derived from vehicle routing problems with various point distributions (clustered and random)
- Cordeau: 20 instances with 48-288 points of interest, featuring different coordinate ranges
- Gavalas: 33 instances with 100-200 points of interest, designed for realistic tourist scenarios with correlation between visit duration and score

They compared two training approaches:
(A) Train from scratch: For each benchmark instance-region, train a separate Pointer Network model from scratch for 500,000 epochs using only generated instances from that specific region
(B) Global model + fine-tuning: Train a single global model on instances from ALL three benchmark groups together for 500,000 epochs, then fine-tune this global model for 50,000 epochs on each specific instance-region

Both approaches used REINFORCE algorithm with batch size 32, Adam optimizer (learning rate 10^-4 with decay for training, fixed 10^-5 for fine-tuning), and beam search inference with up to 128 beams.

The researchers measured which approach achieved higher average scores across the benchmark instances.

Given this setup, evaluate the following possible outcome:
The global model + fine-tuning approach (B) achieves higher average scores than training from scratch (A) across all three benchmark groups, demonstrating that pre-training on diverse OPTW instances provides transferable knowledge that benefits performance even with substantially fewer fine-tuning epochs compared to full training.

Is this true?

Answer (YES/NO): NO